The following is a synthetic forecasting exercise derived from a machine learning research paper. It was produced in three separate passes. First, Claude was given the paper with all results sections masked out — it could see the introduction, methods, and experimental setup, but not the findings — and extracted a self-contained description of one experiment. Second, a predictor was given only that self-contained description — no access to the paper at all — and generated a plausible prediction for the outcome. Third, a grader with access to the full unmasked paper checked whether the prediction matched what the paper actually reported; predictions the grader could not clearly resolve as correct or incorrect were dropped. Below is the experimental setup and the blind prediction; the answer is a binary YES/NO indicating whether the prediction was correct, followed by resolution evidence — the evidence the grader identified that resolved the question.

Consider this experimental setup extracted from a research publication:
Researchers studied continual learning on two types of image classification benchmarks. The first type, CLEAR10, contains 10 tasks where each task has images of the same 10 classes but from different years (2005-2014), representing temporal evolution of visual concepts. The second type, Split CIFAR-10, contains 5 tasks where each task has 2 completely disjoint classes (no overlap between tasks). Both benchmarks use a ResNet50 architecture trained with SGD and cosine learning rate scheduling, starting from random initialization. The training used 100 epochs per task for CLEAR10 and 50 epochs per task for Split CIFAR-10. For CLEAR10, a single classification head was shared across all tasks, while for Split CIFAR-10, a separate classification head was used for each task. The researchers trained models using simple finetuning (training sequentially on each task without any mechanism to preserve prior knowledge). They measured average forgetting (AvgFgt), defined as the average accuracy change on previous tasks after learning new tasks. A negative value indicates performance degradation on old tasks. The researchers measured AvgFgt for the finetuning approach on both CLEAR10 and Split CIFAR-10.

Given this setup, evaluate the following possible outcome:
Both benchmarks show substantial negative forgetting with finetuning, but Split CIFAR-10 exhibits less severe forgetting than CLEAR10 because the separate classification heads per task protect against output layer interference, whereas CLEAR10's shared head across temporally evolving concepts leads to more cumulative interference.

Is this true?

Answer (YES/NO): NO